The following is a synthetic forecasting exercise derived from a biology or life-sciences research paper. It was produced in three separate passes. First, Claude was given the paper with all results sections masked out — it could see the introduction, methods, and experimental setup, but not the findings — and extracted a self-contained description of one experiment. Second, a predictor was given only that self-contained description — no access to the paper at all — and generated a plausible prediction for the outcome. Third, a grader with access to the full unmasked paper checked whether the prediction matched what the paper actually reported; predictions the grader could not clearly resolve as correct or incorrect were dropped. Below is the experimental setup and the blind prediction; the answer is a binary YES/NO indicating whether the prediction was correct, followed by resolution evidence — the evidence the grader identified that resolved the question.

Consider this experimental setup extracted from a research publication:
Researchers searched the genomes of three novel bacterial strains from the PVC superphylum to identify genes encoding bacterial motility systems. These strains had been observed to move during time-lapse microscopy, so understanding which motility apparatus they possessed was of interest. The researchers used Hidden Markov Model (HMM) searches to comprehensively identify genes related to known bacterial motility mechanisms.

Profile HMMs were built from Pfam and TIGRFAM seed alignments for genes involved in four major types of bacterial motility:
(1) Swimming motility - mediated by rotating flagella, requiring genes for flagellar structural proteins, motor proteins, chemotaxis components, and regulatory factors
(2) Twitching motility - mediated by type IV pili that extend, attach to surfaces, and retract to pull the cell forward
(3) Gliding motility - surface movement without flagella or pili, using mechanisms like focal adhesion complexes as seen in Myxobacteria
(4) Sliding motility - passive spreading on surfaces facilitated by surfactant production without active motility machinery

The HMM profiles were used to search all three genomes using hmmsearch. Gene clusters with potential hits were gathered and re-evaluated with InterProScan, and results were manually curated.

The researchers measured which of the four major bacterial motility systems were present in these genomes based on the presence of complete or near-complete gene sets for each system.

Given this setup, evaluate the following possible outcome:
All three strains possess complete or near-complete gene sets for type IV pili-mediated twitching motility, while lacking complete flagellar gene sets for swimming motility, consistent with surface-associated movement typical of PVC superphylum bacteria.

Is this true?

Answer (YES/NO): NO